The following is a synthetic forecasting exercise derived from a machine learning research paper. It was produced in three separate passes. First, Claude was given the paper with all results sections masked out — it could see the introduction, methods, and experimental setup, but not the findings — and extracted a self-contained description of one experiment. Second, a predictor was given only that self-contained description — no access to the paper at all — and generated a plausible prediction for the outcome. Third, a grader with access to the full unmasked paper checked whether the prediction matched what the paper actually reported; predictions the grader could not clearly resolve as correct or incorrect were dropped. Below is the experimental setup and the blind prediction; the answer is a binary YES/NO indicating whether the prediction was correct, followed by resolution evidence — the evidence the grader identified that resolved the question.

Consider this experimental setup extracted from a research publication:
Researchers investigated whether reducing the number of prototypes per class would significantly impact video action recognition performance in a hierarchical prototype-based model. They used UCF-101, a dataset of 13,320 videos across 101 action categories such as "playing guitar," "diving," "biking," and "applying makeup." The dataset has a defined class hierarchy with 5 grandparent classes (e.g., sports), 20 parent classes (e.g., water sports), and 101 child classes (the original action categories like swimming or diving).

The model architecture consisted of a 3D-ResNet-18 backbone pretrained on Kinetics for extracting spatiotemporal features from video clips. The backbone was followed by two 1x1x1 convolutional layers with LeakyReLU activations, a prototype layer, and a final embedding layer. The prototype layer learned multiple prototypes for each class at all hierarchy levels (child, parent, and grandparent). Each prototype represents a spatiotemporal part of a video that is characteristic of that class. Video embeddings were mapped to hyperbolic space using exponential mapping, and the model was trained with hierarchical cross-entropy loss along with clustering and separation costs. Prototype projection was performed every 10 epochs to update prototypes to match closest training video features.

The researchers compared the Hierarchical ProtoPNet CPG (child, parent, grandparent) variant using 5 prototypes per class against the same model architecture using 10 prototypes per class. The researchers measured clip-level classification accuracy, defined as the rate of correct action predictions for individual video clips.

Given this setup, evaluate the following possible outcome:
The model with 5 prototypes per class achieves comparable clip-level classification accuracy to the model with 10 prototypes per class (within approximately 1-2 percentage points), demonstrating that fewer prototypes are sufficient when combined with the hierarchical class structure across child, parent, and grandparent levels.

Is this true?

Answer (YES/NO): YES